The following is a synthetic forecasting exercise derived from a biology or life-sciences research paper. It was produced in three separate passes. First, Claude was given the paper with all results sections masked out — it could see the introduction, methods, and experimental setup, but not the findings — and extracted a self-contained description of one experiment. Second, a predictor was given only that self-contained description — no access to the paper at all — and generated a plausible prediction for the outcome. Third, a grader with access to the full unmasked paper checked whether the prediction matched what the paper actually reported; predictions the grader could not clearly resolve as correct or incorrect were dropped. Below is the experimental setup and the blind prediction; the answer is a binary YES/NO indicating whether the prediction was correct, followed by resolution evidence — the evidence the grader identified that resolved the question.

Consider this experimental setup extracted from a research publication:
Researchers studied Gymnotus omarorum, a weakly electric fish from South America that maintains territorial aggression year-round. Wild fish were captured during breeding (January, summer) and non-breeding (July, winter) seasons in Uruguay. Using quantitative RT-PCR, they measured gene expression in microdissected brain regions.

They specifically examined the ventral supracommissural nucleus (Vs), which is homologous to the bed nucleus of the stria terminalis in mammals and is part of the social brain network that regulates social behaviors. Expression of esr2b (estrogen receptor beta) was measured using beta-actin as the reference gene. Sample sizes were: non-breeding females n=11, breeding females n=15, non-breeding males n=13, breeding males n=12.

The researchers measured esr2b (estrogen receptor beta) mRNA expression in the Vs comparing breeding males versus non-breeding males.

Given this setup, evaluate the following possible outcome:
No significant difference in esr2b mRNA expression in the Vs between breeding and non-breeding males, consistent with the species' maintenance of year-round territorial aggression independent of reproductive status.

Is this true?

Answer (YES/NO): NO